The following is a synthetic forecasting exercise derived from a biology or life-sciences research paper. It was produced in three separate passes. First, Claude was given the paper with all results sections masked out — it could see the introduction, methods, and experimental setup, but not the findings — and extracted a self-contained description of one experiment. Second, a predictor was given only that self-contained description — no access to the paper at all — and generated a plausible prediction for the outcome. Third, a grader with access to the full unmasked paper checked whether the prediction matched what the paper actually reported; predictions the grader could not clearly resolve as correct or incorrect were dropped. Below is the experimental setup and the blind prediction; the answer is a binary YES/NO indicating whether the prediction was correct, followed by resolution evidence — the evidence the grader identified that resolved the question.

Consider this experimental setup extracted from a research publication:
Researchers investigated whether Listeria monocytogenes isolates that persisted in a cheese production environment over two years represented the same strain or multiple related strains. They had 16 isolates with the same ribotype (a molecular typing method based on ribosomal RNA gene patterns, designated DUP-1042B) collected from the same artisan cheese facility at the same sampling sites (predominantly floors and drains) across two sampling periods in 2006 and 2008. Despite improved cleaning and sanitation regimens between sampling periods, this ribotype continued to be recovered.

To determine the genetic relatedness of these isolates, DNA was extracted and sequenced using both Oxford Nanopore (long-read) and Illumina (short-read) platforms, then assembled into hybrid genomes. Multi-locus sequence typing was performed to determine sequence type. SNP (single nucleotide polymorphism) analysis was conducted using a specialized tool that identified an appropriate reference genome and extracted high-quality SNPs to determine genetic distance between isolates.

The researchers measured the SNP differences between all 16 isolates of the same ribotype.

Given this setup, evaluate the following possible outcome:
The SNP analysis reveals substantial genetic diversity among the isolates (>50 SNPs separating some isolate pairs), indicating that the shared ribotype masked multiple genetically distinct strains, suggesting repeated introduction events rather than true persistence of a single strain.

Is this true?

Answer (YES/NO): NO